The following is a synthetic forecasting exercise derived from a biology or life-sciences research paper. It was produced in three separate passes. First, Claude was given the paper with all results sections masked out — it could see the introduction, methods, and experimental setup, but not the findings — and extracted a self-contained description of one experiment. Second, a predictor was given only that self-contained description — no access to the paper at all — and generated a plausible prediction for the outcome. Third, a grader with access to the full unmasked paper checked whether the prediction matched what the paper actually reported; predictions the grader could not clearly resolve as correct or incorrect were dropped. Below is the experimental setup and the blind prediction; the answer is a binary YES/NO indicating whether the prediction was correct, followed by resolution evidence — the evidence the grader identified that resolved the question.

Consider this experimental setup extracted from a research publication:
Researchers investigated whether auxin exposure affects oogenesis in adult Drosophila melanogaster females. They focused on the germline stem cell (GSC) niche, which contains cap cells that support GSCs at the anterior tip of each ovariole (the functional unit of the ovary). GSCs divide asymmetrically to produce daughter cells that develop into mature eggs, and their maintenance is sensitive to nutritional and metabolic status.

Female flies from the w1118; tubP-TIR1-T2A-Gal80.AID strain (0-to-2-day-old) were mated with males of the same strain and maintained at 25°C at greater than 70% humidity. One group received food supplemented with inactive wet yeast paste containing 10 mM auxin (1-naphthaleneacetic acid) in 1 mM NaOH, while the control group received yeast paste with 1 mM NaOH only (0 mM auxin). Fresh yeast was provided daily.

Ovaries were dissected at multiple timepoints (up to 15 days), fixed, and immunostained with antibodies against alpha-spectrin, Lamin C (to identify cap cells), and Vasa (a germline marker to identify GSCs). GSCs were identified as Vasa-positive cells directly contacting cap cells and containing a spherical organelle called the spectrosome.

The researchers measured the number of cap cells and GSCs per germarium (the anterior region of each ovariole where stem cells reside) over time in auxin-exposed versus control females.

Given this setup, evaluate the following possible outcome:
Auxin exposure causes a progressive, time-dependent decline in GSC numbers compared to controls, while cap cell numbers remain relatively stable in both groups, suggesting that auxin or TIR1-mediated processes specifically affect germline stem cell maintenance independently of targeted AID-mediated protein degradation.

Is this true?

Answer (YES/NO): NO